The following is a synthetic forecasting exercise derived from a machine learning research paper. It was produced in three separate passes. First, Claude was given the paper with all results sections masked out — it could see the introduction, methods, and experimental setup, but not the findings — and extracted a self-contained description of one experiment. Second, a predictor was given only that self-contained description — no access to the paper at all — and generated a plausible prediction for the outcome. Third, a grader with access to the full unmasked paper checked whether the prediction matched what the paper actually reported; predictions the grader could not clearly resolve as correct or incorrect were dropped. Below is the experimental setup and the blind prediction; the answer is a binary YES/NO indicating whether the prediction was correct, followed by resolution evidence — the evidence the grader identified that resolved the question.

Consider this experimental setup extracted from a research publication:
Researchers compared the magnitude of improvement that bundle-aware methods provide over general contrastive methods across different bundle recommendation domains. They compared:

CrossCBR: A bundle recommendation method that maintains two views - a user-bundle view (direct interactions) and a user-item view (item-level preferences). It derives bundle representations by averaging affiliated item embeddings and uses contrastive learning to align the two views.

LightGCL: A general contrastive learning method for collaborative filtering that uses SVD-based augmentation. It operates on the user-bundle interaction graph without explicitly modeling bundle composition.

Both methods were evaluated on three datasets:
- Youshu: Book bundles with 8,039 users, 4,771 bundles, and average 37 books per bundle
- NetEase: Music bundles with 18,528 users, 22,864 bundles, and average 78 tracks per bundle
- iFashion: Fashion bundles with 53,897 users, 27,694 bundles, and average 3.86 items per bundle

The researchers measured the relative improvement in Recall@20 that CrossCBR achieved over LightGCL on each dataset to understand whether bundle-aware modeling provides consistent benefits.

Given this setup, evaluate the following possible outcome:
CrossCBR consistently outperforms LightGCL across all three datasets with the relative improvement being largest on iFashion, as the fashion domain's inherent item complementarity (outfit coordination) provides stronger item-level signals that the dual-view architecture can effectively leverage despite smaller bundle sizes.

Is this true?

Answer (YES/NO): YES